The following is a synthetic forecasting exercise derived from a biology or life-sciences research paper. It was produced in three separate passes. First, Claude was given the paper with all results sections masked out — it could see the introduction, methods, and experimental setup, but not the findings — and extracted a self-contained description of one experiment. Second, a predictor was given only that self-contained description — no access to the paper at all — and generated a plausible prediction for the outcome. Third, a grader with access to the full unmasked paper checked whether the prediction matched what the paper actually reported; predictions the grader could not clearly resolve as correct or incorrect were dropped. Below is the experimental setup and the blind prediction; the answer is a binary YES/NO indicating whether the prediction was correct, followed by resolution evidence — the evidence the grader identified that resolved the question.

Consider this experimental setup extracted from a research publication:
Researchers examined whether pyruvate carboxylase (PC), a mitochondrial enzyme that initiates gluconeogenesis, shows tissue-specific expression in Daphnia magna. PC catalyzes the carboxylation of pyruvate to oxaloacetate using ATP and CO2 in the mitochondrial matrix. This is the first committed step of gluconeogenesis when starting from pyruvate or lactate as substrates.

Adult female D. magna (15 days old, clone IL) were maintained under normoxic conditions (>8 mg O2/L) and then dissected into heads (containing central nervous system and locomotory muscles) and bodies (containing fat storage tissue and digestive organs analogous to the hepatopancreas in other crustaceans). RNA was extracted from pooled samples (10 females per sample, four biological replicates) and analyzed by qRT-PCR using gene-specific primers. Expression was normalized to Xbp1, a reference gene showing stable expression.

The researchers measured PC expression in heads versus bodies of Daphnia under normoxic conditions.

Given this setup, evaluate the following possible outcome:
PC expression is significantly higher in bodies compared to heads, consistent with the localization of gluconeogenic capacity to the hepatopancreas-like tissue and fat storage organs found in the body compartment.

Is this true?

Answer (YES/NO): NO